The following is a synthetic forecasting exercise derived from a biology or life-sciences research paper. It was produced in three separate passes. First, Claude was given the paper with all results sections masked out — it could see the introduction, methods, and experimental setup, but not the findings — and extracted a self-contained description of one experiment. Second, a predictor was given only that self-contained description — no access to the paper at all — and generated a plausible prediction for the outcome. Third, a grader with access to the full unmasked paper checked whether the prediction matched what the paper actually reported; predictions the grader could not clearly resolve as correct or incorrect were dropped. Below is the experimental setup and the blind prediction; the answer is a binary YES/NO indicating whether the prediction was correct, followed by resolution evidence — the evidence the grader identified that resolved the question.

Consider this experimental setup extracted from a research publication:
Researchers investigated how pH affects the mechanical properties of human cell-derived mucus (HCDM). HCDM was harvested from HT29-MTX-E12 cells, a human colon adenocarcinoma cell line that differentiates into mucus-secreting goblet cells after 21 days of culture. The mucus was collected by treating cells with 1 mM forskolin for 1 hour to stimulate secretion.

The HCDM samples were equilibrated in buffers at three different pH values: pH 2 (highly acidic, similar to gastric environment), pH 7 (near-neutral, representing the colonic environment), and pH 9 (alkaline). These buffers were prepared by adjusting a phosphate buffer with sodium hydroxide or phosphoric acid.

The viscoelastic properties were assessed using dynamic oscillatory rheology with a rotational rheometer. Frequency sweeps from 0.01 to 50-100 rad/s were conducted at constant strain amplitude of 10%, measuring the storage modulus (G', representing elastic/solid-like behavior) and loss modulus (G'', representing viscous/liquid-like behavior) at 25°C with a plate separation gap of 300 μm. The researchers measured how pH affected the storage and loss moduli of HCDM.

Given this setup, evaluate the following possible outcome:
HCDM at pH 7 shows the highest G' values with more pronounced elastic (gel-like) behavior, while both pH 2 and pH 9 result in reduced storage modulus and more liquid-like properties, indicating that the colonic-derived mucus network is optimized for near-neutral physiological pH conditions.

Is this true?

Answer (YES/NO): NO